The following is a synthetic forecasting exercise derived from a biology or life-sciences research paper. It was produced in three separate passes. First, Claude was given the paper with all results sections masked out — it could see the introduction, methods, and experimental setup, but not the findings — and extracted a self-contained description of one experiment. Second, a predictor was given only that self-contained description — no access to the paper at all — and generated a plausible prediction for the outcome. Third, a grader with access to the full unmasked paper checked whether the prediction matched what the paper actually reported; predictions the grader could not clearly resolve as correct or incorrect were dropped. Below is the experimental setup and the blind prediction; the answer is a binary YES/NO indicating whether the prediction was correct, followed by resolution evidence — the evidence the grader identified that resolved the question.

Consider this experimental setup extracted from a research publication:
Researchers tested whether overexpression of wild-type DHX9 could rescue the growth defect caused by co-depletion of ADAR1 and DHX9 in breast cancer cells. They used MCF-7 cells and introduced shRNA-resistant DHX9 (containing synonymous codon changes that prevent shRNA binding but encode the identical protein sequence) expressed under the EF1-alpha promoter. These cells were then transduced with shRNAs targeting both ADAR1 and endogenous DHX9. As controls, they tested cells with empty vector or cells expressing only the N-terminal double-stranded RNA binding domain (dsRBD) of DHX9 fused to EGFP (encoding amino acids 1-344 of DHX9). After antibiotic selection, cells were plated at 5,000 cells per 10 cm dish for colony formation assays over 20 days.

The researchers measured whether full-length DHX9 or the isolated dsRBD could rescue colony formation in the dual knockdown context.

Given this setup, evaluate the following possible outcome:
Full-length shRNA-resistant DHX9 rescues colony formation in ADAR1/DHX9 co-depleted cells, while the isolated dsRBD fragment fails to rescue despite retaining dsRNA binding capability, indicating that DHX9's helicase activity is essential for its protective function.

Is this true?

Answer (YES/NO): YES